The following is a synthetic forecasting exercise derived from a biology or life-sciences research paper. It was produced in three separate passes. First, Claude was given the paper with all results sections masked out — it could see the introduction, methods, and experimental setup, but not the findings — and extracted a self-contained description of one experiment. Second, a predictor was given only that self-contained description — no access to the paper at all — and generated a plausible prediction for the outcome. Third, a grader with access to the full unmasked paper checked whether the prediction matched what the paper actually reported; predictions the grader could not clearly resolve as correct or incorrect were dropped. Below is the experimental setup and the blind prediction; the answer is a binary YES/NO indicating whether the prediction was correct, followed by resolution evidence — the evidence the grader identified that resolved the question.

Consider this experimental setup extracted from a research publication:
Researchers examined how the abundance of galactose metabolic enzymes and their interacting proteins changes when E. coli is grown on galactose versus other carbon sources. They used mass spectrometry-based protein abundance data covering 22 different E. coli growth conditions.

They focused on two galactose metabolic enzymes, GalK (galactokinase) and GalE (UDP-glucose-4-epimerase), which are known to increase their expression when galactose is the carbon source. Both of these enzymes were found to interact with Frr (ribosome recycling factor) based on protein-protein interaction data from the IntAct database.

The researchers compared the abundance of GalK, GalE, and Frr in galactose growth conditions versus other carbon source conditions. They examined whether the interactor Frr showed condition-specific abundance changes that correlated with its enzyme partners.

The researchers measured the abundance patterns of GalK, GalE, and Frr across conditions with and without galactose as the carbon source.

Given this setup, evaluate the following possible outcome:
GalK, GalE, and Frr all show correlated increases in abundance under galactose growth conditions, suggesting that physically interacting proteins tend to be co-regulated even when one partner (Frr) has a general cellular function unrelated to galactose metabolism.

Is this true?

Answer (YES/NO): NO